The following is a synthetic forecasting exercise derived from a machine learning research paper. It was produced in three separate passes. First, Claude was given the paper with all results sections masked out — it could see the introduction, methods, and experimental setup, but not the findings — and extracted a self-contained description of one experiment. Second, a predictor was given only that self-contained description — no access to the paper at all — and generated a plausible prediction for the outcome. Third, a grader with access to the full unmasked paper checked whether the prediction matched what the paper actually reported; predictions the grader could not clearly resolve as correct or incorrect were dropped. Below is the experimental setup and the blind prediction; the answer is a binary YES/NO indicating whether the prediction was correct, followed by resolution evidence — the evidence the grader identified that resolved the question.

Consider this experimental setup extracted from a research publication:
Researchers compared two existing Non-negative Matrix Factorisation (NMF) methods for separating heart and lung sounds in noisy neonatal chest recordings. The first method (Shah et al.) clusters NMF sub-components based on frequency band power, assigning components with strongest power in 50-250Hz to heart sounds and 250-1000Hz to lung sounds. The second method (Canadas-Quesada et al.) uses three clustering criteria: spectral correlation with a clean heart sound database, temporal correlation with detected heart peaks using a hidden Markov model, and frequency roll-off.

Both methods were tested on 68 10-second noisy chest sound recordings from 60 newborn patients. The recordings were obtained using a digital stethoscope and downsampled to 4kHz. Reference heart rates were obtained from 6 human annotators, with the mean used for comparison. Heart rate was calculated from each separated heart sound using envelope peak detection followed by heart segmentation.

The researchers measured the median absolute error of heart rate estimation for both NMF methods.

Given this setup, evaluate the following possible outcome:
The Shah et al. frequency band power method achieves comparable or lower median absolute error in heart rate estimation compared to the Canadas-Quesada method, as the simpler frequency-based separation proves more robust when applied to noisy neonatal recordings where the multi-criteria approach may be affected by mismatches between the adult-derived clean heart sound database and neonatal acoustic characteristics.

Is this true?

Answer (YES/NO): NO